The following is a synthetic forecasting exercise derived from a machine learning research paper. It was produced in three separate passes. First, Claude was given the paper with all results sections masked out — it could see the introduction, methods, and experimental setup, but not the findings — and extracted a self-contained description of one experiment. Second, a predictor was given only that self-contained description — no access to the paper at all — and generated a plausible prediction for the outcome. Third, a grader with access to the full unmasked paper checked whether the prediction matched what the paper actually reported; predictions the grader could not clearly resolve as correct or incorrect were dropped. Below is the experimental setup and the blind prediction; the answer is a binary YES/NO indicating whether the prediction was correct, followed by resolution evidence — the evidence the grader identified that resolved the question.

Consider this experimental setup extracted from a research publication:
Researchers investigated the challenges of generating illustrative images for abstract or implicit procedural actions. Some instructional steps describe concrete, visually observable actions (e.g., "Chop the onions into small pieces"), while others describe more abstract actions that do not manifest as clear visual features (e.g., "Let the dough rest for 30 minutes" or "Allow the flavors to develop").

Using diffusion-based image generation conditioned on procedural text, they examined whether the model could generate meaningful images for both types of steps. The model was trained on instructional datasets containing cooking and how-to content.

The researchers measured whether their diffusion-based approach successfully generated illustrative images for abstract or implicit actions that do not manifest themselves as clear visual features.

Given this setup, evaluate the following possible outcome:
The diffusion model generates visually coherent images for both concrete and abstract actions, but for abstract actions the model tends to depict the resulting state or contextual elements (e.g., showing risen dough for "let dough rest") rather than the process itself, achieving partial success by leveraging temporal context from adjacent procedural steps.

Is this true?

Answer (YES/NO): NO